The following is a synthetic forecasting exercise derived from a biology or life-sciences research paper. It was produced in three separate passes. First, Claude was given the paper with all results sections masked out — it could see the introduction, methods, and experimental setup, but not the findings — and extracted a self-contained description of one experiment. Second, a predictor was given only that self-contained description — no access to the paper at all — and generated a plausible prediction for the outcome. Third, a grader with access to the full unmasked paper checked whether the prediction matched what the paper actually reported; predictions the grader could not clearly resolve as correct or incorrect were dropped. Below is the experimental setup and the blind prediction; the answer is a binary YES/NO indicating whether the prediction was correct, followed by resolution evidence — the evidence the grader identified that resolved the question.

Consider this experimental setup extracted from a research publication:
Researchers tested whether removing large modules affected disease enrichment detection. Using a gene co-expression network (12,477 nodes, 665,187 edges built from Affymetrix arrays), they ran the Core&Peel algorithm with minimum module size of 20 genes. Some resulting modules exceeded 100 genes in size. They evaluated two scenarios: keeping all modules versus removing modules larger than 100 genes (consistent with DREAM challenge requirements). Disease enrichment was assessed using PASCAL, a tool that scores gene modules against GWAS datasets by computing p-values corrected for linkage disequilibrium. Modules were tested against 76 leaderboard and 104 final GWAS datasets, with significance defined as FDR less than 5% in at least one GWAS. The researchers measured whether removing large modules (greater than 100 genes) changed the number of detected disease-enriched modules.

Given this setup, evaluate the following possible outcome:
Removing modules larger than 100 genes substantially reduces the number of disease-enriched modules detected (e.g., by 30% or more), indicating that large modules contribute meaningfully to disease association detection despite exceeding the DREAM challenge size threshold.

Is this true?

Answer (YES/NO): NO